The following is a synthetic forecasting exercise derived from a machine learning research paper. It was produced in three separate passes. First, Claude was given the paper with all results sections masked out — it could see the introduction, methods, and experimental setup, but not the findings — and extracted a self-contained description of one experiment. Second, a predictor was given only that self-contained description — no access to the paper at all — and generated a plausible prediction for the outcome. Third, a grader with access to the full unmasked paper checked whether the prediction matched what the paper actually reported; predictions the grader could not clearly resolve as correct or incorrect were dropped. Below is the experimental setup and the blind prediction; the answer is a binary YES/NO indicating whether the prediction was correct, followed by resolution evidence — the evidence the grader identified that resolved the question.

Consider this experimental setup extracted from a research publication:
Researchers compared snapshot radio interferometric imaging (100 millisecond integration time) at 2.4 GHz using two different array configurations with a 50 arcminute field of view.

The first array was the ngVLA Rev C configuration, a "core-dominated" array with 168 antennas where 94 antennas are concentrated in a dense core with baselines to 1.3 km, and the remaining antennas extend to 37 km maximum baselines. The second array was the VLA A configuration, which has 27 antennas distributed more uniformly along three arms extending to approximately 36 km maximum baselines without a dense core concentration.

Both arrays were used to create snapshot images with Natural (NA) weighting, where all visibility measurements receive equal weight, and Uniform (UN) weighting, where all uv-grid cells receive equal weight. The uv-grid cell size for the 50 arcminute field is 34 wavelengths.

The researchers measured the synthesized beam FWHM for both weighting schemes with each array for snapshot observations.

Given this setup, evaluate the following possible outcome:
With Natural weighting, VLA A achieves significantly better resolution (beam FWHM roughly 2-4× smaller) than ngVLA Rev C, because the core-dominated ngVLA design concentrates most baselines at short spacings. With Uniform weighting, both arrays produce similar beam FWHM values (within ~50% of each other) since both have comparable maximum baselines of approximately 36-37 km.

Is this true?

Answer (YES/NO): NO